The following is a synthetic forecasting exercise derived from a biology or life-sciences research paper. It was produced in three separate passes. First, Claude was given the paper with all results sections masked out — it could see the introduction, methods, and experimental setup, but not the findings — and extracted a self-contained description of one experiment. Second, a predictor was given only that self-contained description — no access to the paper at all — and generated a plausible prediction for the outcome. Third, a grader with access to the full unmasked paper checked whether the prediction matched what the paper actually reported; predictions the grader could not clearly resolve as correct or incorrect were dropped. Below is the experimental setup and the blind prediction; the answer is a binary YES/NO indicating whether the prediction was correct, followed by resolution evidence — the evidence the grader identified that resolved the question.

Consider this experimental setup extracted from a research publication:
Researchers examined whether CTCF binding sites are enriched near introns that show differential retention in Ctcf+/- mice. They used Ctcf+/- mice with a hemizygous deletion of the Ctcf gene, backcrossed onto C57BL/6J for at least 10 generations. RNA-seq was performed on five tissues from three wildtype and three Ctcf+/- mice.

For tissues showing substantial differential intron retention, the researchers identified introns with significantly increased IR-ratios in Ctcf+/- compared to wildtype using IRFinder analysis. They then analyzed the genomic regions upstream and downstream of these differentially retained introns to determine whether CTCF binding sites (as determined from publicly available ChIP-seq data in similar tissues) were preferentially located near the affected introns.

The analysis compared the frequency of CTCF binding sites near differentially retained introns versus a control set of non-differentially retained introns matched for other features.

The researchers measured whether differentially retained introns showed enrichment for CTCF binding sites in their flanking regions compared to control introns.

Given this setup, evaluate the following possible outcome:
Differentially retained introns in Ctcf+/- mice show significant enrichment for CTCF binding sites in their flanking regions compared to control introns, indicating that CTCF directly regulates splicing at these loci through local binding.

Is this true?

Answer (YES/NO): YES